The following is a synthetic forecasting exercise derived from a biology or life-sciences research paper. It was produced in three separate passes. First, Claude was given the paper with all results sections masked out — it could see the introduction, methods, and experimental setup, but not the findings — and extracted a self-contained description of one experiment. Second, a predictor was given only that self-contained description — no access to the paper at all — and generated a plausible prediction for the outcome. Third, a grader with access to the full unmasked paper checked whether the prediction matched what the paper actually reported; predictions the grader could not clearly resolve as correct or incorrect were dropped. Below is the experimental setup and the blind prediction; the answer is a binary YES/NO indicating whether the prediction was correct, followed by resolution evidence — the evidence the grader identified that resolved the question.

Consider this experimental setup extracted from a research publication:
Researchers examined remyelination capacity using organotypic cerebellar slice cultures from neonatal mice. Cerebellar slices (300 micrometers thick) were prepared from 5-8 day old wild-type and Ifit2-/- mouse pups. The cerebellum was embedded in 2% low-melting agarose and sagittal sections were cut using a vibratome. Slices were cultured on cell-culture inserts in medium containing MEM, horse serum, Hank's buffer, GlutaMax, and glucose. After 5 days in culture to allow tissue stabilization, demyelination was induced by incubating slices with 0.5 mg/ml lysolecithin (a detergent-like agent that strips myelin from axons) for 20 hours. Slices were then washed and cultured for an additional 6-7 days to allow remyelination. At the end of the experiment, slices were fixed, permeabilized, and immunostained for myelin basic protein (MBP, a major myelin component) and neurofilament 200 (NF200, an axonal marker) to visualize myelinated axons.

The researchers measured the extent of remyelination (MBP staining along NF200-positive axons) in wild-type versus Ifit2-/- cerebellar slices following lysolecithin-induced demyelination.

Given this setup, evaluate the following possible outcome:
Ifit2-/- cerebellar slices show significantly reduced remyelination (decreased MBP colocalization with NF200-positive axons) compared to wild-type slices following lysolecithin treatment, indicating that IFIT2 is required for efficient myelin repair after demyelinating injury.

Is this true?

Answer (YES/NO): YES